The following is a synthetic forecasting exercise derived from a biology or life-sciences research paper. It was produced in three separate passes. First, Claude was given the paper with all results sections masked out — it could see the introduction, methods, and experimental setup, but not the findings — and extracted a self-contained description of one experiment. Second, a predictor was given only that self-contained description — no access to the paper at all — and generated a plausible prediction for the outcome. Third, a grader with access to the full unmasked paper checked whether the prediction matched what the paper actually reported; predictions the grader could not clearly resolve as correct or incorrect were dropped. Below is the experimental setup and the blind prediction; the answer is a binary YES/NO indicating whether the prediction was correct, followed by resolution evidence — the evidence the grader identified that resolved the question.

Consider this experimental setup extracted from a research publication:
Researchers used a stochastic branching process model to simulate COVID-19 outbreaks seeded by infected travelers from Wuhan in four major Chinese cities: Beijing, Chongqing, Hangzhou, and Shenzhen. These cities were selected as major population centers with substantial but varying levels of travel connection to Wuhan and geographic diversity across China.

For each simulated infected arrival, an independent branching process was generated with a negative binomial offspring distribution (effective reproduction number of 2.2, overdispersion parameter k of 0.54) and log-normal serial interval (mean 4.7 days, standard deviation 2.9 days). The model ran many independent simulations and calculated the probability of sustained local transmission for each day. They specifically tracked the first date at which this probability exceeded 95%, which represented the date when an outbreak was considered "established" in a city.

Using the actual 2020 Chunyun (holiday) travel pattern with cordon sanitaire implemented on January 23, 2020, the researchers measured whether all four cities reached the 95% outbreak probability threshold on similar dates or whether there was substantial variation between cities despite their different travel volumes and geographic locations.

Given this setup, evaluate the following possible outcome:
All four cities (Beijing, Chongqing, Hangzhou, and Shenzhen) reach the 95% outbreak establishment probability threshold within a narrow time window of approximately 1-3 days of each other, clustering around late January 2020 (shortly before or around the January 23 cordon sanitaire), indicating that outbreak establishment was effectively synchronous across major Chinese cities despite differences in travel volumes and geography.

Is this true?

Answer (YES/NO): NO